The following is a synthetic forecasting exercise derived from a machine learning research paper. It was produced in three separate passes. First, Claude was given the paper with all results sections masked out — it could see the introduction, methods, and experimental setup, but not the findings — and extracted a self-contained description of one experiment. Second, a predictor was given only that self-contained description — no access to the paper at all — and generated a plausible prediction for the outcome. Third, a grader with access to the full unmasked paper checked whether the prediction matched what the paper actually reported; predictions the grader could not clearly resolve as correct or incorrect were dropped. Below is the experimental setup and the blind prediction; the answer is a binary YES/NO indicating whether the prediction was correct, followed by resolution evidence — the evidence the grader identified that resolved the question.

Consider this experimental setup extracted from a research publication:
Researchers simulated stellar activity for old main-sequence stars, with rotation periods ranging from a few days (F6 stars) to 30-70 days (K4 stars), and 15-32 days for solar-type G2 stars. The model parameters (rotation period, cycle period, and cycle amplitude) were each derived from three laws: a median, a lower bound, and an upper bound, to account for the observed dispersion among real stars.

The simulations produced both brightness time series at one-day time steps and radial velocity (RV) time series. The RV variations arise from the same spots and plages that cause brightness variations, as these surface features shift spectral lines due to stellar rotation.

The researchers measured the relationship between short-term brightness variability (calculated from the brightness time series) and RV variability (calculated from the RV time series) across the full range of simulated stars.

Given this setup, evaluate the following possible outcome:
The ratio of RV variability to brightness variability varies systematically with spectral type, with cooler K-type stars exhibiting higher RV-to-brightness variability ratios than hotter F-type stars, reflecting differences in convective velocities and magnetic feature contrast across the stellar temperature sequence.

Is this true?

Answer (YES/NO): NO